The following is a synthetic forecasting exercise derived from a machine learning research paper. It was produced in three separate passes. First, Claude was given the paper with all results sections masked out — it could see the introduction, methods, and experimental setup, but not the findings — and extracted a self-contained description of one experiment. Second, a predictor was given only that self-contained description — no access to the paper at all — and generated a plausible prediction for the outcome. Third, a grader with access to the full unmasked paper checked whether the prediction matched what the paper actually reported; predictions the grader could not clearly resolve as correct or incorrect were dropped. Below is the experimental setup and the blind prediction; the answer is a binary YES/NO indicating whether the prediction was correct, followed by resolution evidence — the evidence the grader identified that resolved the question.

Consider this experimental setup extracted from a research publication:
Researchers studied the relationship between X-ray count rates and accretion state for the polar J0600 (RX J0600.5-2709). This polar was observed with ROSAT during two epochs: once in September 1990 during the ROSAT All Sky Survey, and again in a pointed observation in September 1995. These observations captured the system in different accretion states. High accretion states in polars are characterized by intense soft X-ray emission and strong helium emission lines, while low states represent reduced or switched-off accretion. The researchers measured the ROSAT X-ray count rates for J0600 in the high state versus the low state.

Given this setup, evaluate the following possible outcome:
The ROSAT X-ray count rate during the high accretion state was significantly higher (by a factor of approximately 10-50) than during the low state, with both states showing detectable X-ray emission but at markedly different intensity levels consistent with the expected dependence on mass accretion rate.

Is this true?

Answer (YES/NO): YES